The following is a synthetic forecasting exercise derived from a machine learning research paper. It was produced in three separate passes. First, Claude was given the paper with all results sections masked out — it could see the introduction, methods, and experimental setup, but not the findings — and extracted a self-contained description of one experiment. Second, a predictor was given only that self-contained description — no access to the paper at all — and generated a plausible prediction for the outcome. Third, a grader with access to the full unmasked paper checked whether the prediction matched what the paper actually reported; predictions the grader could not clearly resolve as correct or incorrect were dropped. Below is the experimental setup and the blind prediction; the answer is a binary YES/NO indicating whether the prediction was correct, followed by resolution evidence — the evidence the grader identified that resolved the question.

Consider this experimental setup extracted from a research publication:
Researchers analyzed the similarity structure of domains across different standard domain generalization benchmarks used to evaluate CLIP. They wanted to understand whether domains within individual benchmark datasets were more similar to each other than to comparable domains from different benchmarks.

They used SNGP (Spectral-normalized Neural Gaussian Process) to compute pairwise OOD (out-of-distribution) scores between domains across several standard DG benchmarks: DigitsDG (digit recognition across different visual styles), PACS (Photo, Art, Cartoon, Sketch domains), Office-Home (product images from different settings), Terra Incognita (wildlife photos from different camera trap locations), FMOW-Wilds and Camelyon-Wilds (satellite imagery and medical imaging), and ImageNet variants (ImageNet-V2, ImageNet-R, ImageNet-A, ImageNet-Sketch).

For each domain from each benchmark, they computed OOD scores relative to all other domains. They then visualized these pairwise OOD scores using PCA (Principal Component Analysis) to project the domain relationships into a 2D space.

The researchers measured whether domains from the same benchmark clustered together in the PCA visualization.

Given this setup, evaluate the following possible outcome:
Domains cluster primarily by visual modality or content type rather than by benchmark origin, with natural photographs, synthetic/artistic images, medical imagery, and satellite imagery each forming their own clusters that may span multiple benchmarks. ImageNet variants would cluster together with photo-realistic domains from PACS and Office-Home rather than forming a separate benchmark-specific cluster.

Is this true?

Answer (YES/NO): NO